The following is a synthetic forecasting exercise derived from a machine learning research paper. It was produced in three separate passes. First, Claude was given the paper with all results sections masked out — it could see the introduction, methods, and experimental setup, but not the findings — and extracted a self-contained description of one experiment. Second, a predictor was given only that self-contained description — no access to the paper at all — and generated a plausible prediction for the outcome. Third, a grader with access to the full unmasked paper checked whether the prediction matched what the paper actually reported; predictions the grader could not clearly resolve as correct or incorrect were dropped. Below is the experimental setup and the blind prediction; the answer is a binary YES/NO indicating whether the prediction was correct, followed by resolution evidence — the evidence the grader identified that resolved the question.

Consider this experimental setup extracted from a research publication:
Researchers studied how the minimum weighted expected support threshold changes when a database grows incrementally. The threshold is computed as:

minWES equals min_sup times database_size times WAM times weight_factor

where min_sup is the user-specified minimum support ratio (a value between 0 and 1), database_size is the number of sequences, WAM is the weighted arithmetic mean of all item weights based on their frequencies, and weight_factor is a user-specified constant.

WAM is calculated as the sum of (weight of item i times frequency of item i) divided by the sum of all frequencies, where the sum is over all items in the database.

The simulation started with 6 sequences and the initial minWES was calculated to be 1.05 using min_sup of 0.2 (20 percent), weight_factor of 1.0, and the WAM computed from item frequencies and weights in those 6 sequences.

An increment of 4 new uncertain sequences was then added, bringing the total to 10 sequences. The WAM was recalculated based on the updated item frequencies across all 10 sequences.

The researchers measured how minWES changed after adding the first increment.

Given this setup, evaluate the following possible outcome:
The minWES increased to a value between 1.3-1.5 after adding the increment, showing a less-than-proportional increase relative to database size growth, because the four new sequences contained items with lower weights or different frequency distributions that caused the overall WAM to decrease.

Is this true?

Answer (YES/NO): NO